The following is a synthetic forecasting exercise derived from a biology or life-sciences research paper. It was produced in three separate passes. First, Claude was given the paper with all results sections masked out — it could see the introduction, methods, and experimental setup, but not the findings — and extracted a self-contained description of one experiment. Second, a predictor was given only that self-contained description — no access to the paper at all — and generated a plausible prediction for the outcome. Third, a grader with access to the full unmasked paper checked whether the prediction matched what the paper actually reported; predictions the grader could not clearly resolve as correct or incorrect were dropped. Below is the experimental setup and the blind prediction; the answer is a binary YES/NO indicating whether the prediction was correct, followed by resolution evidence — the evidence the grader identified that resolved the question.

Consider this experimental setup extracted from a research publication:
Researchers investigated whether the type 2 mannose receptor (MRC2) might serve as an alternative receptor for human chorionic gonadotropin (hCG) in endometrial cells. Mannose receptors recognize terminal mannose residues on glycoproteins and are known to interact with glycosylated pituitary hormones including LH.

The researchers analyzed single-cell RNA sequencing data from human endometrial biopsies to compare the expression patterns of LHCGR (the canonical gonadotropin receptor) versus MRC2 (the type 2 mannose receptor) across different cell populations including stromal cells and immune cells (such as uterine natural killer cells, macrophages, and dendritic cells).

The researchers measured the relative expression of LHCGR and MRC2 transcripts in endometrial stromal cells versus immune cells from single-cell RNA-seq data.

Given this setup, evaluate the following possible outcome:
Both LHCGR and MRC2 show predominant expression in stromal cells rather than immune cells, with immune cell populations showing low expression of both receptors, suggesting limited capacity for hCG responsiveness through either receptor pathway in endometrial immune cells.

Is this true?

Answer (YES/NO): NO